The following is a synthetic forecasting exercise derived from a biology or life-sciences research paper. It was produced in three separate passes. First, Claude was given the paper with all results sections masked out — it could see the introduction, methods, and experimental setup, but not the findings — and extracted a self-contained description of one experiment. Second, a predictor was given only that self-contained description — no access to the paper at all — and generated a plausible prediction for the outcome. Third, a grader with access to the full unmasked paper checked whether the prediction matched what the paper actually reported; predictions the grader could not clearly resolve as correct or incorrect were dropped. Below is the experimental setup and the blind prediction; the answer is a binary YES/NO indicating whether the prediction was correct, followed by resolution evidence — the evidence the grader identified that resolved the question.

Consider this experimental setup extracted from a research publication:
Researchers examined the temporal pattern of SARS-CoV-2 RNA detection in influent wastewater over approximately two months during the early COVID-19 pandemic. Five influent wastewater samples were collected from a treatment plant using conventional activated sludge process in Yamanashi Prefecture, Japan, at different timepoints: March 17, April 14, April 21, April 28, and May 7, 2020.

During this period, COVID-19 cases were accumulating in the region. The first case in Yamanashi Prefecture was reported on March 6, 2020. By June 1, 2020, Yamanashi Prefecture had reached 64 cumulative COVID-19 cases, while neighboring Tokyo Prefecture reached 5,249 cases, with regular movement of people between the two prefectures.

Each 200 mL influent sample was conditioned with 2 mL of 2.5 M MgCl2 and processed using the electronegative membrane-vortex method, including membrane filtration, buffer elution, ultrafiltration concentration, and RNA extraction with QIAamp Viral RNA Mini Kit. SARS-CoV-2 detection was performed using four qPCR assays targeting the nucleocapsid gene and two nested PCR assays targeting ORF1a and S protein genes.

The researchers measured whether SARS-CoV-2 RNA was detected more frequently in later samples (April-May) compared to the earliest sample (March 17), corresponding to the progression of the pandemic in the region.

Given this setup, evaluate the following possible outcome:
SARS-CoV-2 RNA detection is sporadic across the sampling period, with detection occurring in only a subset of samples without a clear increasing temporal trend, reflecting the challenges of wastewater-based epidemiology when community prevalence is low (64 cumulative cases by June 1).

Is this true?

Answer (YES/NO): NO